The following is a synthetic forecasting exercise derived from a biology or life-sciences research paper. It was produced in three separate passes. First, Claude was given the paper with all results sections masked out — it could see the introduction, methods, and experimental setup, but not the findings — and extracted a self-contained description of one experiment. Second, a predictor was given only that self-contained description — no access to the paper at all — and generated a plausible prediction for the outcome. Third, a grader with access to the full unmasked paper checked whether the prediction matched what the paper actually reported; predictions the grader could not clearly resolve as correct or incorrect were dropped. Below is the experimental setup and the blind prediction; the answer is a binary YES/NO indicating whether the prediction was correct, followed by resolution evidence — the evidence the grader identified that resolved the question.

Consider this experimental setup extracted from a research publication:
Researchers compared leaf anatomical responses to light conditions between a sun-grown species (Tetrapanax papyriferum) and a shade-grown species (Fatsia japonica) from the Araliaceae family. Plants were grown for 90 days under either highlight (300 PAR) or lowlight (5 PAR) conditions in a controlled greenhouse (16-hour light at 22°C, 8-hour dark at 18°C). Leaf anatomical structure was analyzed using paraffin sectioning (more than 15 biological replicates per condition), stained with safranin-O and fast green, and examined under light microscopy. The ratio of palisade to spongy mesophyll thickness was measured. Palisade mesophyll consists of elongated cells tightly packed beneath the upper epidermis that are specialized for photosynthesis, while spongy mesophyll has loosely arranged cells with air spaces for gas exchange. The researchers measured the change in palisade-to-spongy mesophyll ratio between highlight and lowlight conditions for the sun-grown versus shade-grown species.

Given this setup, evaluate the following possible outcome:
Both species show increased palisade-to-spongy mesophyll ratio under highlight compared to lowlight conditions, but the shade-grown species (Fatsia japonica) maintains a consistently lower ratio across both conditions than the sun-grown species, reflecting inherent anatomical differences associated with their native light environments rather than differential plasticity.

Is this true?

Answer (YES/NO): NO